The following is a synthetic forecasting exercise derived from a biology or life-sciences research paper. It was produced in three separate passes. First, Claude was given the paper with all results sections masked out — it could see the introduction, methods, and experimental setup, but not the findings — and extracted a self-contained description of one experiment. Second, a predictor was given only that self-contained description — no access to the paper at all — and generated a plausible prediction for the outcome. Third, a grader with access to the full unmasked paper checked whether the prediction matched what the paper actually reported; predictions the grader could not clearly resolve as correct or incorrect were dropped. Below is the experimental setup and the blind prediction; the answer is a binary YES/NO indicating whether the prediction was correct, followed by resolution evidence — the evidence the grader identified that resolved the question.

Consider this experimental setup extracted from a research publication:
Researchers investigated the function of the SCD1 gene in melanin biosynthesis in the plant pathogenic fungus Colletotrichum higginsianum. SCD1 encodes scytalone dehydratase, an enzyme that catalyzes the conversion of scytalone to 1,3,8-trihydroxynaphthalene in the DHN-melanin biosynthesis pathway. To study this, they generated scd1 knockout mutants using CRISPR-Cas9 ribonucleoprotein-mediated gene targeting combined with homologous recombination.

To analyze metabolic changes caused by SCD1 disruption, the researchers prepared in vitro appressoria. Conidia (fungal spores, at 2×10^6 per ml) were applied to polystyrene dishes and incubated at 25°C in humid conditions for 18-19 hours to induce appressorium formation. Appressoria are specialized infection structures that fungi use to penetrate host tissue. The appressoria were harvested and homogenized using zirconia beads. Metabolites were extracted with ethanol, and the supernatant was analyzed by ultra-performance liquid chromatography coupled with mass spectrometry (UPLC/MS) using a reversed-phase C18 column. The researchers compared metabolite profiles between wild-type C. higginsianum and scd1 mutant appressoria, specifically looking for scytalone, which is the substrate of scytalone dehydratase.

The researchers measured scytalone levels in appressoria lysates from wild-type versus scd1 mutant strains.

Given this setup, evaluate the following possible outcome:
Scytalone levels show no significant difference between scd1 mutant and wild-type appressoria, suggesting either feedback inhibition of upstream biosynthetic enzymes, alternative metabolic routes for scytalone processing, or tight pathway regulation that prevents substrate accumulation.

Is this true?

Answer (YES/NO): NO